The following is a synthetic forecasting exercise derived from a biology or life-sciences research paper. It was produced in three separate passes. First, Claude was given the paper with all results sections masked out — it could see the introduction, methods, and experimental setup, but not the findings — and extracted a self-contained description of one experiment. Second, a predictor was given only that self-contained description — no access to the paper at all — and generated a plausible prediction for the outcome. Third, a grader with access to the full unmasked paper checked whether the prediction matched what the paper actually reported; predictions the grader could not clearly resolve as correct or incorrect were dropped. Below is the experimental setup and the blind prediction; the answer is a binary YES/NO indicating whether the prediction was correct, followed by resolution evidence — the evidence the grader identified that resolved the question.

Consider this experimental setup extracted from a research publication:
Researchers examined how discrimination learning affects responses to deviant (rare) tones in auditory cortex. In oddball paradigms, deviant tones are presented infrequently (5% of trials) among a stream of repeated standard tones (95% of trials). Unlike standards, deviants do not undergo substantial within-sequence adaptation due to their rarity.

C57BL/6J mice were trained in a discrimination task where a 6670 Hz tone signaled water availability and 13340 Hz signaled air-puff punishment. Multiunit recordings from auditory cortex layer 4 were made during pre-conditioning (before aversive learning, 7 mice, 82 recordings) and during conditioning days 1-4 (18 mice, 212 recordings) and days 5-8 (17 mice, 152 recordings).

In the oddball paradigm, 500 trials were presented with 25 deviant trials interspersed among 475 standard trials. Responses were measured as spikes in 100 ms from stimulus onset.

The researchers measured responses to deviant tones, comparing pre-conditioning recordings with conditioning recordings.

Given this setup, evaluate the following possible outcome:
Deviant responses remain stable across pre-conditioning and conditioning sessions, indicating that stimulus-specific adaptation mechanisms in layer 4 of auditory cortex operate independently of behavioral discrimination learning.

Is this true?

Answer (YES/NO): NO